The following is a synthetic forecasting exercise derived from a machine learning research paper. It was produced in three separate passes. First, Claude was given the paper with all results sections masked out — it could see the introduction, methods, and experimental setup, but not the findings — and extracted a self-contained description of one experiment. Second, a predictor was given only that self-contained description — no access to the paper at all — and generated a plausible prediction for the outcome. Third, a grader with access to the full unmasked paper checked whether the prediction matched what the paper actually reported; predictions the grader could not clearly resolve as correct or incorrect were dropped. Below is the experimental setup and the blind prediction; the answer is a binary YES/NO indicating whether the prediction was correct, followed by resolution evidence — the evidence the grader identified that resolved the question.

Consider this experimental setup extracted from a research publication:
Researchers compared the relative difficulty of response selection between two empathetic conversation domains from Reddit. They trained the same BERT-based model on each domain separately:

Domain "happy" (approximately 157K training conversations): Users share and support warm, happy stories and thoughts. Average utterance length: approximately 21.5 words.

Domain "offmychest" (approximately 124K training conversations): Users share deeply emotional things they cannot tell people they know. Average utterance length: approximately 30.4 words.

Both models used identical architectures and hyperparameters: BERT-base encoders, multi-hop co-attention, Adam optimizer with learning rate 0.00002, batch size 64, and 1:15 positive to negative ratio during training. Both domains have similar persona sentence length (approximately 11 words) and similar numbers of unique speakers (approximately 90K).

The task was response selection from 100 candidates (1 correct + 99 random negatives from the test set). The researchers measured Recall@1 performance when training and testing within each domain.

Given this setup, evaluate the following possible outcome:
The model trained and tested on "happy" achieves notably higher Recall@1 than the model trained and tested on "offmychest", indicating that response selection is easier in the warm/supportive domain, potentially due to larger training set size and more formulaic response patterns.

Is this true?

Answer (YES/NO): NO